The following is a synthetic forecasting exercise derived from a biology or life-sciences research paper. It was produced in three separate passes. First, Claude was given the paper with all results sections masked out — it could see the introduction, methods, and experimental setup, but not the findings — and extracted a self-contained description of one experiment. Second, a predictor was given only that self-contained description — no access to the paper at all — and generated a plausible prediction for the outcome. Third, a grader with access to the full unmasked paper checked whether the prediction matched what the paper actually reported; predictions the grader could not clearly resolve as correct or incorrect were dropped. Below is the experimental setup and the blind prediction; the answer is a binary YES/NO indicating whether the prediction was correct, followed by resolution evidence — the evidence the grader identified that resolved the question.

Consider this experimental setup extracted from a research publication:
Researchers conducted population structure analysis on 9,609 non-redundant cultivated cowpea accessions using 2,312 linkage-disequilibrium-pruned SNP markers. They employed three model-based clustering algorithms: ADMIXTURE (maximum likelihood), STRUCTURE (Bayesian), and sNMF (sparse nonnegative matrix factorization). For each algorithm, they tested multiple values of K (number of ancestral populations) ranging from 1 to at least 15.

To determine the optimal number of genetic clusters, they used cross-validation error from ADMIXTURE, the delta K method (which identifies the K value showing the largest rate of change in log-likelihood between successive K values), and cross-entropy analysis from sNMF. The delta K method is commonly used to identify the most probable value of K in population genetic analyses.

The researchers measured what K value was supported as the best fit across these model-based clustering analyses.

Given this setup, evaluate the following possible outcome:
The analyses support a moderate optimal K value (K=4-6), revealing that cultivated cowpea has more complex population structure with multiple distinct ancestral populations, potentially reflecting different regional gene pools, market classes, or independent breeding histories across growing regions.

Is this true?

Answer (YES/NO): NO